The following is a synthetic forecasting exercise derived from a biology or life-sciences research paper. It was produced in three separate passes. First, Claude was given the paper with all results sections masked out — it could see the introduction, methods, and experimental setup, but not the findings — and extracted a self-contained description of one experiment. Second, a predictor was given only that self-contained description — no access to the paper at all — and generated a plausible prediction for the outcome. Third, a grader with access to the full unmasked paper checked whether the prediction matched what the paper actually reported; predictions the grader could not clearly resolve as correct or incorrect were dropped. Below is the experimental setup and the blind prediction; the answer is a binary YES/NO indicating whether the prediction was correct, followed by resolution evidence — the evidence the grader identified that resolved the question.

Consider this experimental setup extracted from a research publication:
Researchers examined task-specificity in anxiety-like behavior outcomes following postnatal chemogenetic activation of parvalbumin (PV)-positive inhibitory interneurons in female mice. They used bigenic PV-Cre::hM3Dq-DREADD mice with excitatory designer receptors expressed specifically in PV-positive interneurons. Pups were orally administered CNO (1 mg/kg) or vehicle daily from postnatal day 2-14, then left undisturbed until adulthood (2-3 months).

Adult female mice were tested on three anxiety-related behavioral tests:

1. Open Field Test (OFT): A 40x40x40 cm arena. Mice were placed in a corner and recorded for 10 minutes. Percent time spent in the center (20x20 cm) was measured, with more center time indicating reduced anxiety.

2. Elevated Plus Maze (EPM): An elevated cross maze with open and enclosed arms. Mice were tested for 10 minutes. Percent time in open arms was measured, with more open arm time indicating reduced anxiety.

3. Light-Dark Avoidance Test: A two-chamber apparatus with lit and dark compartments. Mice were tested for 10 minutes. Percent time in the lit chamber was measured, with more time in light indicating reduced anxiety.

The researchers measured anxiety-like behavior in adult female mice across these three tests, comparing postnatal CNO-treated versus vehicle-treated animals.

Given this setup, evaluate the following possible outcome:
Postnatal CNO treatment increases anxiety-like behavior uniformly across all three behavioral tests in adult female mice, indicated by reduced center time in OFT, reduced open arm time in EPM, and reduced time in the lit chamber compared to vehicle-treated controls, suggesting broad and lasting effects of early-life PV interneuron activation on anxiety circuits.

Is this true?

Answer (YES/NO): NO